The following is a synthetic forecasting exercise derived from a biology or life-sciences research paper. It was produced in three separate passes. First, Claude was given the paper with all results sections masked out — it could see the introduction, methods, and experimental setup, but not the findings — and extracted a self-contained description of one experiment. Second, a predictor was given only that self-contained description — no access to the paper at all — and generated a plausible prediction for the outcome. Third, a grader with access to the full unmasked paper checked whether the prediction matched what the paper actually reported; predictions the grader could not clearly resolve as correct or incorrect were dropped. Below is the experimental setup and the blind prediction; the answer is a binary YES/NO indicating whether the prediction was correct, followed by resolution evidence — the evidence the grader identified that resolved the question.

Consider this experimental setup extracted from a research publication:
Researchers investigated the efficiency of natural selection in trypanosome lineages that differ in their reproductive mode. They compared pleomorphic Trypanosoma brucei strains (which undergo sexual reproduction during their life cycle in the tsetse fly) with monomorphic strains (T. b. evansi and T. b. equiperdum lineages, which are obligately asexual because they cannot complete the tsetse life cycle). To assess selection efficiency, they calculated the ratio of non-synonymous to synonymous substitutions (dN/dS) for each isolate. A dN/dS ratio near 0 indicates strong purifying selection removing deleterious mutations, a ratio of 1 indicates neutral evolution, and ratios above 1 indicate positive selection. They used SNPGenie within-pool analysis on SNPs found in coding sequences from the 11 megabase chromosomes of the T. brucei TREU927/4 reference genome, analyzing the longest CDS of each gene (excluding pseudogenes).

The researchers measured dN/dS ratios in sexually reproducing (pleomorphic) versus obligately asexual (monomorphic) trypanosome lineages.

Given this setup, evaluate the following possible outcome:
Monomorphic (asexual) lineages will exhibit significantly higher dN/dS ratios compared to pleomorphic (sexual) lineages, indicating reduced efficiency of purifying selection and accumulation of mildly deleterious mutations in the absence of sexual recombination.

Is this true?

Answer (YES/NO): NO